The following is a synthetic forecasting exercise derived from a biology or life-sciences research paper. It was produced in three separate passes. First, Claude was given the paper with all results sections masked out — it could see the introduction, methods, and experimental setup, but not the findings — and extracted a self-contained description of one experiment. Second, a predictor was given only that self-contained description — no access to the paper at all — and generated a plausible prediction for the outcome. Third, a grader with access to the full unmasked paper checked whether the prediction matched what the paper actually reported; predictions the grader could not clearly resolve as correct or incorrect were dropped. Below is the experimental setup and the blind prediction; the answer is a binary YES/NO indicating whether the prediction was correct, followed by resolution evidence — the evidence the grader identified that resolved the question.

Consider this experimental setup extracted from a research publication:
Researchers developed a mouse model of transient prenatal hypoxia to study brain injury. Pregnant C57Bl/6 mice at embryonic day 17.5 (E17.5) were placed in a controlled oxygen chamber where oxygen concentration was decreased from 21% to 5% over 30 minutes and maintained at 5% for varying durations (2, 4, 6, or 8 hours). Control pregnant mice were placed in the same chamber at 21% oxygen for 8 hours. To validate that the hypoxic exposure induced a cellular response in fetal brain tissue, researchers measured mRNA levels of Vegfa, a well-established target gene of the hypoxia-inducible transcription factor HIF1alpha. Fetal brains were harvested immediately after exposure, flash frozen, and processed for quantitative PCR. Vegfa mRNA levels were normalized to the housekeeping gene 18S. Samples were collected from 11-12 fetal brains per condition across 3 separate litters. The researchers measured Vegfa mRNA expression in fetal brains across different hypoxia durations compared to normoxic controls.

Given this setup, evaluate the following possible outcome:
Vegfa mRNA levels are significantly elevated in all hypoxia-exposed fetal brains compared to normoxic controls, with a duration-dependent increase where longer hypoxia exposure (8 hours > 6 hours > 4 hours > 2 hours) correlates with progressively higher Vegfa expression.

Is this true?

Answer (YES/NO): NO